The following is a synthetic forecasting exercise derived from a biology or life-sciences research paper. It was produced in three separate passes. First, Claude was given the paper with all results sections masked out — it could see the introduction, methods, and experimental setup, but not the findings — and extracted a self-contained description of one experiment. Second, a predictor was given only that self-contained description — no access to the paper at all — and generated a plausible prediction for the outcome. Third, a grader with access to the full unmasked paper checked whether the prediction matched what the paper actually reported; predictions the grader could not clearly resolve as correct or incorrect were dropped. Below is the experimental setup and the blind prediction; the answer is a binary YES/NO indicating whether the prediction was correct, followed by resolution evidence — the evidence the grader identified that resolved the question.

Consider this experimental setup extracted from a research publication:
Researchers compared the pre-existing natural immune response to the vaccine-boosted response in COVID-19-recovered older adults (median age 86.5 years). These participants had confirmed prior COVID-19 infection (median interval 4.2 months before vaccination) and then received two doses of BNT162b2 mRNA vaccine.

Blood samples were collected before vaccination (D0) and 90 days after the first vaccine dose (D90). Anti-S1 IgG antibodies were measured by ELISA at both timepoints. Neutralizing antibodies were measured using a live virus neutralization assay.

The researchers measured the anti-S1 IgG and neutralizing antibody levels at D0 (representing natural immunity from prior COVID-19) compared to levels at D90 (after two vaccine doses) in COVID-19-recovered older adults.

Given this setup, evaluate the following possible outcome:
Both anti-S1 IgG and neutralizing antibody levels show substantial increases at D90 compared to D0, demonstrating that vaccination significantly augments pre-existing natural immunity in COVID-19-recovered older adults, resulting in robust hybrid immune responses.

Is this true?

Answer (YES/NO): YES